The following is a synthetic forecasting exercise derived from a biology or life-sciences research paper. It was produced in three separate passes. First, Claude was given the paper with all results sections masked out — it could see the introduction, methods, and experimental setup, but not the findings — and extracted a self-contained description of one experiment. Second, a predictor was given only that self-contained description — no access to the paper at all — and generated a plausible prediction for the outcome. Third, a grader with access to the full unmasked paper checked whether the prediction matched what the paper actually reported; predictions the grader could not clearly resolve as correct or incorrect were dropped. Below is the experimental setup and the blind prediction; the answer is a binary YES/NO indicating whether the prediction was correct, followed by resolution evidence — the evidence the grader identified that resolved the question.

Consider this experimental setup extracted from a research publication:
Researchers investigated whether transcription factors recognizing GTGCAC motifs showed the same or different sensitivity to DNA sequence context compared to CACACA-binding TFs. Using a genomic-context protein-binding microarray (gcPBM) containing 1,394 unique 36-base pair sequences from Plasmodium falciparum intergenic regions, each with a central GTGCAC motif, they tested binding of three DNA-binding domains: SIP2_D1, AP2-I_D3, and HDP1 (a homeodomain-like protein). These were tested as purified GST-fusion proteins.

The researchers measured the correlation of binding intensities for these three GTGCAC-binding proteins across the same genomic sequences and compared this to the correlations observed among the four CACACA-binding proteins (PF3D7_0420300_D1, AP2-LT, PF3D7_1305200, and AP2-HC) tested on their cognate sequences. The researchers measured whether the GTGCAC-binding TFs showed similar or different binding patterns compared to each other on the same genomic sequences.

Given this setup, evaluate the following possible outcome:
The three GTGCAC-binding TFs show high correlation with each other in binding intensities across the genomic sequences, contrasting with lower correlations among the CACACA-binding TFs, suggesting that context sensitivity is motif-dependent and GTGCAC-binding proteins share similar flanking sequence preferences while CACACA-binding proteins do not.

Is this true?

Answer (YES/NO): NO